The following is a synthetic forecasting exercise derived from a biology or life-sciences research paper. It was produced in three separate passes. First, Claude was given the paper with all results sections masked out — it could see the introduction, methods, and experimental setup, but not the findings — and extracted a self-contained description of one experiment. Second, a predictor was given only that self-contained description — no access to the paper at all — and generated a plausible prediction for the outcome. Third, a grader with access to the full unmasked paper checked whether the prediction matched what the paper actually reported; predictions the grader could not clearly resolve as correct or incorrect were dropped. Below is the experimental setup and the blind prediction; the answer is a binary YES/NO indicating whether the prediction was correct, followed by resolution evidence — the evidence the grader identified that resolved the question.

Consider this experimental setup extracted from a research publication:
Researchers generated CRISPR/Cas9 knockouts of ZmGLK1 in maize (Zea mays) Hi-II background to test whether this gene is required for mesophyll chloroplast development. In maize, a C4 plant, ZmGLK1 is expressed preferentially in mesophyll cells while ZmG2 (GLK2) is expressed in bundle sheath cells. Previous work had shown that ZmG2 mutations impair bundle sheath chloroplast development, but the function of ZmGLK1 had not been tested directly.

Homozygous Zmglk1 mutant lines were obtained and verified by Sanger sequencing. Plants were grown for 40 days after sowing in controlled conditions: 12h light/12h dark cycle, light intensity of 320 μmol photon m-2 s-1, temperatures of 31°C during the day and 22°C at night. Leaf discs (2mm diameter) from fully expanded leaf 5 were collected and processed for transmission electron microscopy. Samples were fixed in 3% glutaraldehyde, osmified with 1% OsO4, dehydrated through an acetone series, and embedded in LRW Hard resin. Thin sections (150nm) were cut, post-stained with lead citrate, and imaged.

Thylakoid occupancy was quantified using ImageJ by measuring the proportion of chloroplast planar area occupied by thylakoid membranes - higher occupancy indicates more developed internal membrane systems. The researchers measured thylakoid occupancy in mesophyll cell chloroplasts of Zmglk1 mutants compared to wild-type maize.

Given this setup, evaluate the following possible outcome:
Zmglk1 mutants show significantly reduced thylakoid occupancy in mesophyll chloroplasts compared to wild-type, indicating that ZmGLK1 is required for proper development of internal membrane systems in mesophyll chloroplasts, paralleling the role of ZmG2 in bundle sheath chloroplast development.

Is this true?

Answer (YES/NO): NO